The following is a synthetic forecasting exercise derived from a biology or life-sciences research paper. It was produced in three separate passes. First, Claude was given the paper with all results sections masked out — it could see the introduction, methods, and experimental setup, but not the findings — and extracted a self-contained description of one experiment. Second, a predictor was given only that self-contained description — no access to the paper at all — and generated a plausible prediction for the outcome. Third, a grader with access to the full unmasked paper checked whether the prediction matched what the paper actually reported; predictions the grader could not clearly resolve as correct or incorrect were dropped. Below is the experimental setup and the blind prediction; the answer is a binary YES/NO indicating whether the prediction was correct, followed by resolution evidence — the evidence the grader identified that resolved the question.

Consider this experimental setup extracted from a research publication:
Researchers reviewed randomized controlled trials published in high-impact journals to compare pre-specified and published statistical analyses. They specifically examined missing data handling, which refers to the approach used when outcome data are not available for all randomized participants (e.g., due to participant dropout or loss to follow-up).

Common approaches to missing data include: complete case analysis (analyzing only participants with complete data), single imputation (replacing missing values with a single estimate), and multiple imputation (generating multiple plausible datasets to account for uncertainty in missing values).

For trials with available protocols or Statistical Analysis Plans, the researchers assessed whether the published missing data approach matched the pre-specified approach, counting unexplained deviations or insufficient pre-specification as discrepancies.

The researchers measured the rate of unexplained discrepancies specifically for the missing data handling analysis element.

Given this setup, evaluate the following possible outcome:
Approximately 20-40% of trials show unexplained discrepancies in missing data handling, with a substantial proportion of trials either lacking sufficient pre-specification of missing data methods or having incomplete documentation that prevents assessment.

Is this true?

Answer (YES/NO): NO